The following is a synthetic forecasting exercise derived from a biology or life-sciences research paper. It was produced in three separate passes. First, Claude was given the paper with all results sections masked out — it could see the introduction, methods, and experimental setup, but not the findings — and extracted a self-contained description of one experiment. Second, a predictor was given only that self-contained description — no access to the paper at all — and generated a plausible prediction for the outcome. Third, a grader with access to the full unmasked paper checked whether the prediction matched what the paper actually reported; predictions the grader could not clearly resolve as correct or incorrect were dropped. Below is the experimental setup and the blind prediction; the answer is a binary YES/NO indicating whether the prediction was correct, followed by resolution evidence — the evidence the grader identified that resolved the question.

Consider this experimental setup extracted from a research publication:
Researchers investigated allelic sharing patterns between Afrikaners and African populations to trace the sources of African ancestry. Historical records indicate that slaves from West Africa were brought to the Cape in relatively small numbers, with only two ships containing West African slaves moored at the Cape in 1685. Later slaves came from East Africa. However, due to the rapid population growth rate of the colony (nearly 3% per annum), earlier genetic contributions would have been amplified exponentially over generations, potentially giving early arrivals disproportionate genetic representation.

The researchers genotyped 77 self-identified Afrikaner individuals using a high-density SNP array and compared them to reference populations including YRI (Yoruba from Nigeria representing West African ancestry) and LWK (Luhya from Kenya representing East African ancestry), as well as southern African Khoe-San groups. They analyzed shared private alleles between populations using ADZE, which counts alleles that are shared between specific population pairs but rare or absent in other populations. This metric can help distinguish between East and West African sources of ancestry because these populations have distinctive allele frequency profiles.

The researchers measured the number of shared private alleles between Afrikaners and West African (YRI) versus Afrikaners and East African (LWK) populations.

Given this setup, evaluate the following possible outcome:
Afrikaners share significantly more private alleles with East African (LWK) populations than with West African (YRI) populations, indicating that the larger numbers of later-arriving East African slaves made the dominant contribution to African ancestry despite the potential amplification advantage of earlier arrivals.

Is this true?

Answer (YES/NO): NO